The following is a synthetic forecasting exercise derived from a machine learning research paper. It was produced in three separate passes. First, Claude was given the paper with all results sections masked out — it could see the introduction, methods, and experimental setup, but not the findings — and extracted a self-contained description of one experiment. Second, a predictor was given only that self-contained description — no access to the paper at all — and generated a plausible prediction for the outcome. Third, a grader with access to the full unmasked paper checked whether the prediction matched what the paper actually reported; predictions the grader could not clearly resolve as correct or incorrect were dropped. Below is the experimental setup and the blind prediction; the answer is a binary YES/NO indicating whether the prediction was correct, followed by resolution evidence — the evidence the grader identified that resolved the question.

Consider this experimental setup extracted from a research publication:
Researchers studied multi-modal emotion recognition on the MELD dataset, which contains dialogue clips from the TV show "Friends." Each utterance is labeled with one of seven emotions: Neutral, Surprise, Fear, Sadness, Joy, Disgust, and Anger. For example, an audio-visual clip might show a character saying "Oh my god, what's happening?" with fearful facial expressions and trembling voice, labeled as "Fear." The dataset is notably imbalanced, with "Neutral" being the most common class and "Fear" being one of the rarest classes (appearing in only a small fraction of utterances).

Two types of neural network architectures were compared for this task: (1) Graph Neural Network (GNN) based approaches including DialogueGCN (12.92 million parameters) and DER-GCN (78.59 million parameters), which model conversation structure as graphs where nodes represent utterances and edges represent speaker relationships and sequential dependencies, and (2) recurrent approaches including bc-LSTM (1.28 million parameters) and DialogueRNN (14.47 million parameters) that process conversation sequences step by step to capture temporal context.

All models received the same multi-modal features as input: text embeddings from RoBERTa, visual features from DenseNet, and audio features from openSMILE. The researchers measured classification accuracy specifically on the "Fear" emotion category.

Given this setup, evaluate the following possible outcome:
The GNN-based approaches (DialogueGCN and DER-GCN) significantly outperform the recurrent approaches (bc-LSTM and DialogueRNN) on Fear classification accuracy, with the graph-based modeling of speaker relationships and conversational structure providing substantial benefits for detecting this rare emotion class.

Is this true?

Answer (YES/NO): NO